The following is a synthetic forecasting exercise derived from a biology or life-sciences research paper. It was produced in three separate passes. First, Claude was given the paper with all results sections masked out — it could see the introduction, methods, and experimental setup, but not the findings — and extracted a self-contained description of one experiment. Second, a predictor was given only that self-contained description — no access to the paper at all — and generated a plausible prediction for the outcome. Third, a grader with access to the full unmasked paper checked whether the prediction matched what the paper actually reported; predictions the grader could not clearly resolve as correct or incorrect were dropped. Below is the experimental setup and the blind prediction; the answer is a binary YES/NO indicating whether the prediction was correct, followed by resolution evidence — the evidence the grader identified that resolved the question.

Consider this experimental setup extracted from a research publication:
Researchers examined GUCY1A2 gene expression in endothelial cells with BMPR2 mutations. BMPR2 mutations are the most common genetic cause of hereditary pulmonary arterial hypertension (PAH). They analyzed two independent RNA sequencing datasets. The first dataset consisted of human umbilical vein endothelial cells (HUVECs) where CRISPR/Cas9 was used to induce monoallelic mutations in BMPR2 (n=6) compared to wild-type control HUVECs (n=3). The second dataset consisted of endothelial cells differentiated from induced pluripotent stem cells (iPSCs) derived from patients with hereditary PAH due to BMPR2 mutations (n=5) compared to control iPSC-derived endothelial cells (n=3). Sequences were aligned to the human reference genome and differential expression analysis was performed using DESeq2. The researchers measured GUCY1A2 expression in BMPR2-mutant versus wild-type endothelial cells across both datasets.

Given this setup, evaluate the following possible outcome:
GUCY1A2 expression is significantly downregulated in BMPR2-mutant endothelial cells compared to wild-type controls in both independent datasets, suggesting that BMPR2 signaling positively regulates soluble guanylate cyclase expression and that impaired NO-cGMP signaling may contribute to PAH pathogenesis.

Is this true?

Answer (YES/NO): NO